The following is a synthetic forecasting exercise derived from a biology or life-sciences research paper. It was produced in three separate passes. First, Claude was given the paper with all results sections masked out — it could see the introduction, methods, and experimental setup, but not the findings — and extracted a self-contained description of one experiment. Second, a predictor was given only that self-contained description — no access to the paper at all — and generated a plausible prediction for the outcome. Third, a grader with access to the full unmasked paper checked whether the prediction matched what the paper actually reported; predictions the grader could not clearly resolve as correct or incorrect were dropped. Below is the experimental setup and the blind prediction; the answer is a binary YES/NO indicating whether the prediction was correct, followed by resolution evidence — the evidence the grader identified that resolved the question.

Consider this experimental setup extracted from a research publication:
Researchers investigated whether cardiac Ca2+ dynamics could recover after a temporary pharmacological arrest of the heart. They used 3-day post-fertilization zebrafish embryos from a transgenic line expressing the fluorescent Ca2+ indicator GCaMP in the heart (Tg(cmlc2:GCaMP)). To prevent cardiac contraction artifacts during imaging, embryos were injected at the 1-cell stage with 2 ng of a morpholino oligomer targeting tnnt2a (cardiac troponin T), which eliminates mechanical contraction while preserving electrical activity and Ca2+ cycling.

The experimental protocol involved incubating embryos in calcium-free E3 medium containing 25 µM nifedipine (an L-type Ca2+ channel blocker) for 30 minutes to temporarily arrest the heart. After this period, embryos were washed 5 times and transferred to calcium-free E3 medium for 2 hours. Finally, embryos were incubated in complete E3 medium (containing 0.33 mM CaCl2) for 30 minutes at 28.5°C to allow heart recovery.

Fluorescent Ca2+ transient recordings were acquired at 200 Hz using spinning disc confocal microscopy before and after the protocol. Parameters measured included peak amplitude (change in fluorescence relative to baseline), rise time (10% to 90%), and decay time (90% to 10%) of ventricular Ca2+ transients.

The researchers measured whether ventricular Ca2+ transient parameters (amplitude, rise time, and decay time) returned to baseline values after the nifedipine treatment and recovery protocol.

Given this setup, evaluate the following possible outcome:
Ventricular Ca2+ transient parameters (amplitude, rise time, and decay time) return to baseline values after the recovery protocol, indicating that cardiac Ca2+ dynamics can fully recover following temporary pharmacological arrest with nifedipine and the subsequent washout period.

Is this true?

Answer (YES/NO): YES